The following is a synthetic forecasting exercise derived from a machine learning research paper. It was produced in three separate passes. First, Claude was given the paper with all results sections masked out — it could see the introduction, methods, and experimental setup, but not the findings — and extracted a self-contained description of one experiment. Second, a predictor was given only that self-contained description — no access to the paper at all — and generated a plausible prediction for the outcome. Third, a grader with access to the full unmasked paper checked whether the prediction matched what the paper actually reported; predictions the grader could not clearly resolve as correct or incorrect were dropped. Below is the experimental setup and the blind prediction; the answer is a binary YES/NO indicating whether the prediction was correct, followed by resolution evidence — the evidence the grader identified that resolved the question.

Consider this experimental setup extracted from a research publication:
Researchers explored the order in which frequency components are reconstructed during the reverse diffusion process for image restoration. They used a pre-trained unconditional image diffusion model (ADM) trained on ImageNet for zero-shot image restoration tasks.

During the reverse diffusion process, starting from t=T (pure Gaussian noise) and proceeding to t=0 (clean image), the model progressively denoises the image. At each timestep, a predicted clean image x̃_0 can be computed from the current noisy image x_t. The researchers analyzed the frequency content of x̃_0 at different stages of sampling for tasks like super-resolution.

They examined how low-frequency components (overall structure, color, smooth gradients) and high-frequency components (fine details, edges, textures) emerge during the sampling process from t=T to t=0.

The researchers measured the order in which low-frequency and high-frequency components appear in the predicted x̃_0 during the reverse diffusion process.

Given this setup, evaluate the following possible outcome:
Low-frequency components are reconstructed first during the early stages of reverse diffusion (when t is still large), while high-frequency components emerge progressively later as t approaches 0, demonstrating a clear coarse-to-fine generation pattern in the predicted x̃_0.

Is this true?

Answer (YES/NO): YES